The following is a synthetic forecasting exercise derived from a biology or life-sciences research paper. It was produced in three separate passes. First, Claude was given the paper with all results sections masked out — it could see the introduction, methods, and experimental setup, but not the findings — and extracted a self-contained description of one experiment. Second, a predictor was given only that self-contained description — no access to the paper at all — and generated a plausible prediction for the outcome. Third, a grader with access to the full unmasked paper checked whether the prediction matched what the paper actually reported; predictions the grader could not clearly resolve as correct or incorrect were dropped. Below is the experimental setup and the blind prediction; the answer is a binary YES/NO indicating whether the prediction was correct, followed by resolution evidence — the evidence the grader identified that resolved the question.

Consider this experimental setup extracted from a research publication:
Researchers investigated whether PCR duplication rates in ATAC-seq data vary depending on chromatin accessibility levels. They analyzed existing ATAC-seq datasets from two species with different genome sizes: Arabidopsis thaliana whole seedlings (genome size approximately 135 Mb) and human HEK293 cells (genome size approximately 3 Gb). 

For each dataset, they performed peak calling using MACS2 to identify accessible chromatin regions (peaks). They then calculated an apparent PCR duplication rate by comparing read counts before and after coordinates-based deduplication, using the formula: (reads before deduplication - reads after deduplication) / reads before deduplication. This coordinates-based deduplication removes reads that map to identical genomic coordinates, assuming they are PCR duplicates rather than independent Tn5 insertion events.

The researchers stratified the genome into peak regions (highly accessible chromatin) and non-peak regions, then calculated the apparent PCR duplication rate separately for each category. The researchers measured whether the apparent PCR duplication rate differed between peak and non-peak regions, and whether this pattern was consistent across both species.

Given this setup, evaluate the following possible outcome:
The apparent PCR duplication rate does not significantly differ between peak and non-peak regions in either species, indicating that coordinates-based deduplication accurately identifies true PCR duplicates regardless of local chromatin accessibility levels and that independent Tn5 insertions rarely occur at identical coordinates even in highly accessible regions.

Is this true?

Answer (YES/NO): NO